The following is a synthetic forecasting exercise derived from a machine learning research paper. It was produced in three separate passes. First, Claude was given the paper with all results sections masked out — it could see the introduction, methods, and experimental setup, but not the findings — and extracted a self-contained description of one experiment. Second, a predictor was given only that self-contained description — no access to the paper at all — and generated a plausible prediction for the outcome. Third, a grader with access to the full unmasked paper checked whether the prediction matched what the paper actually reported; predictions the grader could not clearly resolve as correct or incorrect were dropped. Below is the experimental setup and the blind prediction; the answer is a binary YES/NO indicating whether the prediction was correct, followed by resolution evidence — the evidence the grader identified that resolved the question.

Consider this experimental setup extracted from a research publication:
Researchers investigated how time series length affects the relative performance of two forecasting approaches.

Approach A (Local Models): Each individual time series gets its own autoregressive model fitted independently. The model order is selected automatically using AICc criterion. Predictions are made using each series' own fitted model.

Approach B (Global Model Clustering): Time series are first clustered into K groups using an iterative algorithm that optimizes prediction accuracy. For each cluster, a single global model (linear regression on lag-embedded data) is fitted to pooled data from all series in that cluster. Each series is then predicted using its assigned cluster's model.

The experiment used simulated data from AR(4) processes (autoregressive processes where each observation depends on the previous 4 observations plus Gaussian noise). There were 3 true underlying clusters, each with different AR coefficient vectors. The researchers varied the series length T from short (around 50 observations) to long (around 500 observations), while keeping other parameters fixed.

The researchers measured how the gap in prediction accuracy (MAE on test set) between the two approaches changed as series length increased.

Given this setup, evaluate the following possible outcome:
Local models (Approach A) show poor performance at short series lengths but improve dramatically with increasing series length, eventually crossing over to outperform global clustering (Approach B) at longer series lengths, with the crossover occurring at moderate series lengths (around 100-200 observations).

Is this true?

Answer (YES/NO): NO